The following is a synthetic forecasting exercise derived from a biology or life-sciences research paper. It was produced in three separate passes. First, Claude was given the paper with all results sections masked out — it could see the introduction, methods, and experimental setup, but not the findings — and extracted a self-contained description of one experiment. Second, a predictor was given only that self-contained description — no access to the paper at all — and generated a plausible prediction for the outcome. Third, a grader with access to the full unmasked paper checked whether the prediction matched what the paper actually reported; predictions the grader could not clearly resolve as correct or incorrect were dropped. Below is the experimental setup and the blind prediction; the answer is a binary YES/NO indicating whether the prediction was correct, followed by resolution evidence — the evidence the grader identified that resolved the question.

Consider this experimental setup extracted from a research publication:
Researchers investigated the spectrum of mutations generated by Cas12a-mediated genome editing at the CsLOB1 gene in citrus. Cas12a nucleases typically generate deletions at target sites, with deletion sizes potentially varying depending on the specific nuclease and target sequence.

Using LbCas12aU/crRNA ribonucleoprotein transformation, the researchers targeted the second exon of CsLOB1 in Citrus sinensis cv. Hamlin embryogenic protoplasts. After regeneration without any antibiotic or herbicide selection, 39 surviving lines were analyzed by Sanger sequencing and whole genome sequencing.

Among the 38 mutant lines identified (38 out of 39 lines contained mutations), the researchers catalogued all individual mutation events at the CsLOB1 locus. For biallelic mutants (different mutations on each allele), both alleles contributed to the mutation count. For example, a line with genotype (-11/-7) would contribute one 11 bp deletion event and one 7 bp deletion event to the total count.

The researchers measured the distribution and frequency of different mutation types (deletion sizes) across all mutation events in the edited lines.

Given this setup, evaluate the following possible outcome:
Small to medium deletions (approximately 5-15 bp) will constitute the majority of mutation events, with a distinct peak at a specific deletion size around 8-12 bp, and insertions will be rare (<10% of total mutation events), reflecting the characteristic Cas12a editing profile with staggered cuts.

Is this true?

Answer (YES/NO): NO